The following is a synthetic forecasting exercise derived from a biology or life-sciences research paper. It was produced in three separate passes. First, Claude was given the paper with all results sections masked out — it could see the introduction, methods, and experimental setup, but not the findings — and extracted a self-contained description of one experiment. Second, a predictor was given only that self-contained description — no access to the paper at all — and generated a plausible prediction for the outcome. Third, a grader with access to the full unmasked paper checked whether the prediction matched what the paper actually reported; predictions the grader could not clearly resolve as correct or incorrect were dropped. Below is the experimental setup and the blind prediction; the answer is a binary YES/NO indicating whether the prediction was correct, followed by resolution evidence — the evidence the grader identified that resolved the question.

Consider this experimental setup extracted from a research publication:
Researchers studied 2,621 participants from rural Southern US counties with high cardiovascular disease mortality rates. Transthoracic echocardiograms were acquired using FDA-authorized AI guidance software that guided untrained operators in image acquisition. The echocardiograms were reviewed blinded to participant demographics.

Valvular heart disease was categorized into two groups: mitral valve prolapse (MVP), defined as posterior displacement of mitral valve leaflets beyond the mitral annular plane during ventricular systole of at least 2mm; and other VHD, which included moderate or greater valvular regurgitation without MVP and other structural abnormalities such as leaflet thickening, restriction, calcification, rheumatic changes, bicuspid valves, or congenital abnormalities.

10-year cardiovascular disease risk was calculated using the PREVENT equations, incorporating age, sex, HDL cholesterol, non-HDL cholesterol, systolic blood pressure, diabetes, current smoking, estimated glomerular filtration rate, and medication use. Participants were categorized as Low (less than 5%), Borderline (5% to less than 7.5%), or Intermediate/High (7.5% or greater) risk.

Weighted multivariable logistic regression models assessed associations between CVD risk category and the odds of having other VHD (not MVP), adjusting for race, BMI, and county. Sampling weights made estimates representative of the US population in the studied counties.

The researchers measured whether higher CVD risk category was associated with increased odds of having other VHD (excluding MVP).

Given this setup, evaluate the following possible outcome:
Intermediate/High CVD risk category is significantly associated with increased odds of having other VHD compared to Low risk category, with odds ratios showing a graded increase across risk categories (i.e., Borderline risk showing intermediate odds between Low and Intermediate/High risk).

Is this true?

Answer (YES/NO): NO